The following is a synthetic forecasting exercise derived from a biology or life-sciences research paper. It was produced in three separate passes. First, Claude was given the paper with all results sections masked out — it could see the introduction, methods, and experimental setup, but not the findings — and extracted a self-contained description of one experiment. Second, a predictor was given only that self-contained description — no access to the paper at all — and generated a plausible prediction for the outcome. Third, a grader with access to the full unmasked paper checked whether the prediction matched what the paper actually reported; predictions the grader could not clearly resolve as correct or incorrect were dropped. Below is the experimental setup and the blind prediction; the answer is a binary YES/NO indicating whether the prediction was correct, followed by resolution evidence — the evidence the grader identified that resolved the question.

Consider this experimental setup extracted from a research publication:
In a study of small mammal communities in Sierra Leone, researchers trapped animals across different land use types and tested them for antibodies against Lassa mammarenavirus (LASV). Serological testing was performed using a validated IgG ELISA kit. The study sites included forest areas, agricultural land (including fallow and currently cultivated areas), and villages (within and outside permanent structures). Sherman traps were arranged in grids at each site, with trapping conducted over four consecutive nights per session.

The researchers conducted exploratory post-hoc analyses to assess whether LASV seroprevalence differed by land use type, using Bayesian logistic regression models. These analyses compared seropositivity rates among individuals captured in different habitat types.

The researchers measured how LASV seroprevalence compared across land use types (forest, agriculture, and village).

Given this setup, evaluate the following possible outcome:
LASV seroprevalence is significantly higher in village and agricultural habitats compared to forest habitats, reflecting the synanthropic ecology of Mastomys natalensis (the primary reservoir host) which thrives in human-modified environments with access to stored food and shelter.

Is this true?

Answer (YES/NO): NO